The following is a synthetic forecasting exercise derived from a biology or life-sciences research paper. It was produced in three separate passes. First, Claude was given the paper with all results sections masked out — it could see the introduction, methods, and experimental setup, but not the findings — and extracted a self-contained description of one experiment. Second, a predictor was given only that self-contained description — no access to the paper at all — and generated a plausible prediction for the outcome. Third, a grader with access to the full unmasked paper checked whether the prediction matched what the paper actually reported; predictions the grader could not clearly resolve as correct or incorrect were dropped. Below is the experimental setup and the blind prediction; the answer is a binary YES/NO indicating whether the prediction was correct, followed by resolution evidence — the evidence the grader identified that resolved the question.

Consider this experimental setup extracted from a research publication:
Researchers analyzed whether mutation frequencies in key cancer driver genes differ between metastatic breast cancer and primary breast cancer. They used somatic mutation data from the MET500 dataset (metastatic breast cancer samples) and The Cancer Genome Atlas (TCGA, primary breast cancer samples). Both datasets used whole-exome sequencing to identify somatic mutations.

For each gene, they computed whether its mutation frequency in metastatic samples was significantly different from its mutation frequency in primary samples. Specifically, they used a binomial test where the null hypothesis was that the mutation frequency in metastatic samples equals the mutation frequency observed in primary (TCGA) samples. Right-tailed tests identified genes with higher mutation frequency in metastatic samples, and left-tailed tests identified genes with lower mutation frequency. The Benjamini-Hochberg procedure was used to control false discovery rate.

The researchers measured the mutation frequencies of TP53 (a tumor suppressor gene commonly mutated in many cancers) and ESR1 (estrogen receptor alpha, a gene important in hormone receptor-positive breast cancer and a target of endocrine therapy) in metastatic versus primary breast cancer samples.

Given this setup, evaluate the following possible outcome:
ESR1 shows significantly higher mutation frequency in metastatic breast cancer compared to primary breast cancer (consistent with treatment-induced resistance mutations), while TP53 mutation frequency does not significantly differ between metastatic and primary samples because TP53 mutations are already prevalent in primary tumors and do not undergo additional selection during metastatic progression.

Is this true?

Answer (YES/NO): YES